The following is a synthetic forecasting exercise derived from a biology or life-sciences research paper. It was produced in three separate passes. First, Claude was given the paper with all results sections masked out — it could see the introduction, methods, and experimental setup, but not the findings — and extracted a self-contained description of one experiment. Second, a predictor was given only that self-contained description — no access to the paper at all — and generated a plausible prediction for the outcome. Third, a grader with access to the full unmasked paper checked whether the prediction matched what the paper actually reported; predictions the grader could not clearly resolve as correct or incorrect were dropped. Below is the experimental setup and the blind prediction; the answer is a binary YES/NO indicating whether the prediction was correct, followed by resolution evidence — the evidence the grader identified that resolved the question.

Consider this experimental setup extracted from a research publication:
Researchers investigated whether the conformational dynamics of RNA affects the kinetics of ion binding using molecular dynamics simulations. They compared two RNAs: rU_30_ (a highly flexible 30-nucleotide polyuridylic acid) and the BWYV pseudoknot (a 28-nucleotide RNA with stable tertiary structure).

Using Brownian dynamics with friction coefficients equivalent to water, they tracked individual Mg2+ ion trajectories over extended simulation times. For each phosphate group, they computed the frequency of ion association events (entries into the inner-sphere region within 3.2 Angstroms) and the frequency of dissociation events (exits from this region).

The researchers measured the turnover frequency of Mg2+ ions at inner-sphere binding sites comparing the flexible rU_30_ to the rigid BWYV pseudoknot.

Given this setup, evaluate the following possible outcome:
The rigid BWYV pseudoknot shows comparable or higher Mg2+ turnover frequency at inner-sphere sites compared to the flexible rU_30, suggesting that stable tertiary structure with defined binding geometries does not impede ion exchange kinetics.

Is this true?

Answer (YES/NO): YES